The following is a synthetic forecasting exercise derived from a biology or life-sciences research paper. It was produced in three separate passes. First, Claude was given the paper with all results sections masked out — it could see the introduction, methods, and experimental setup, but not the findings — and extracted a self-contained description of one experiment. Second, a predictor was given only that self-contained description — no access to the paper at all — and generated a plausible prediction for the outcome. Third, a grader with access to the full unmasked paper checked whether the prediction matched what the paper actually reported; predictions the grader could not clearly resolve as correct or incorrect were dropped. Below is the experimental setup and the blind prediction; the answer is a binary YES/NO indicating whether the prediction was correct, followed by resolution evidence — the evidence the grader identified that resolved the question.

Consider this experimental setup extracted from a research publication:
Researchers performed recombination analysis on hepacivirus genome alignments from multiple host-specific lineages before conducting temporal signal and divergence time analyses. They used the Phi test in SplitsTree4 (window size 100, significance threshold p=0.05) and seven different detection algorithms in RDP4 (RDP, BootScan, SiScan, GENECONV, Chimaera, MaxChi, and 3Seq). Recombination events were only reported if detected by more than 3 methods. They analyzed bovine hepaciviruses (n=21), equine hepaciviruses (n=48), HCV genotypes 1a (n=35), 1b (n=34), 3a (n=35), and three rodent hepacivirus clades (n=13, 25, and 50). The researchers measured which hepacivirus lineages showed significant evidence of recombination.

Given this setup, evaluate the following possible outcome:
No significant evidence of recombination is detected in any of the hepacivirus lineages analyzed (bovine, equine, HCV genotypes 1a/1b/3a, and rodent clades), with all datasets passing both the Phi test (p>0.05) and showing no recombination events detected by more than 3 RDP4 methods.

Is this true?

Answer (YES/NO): NO